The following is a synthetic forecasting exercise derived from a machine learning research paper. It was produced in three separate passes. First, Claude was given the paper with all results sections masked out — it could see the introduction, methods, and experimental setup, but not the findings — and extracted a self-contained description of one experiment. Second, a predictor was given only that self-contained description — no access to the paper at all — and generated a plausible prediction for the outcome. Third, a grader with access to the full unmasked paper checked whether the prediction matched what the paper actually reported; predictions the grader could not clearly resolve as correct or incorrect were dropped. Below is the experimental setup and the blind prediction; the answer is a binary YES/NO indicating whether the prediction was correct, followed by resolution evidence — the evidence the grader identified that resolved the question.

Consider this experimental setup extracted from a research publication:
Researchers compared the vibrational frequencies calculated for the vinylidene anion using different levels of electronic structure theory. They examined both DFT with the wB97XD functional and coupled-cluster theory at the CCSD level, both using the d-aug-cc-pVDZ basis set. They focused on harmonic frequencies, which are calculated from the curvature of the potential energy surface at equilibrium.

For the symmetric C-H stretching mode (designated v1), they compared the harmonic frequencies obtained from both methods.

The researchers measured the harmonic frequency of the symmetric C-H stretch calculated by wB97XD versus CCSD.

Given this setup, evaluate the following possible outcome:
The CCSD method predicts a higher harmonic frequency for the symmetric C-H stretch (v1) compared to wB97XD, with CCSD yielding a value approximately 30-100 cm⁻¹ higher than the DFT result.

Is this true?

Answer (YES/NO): NO